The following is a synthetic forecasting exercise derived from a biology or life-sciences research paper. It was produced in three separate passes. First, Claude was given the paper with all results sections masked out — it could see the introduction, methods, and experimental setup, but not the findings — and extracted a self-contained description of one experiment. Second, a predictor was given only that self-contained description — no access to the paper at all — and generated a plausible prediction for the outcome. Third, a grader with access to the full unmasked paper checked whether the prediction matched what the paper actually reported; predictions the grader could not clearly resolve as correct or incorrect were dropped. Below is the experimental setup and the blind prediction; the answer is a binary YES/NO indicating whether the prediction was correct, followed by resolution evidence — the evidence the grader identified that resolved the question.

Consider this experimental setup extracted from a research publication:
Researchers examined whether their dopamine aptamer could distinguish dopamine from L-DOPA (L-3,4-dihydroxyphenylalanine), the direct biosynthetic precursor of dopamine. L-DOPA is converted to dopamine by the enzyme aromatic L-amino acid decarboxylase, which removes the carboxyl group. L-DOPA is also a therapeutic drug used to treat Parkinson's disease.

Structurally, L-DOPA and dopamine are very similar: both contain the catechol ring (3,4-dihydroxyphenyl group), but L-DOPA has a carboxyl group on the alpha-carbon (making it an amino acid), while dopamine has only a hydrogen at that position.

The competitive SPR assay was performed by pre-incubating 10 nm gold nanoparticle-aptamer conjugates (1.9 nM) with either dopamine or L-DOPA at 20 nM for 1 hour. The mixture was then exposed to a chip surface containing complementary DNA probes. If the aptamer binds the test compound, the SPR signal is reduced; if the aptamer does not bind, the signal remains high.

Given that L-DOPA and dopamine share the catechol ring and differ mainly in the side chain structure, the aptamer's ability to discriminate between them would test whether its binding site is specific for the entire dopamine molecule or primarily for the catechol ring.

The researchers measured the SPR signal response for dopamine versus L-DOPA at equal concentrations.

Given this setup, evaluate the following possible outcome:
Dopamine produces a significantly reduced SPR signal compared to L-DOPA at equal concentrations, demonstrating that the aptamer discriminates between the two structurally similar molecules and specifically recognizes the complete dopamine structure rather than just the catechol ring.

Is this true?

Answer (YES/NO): YES